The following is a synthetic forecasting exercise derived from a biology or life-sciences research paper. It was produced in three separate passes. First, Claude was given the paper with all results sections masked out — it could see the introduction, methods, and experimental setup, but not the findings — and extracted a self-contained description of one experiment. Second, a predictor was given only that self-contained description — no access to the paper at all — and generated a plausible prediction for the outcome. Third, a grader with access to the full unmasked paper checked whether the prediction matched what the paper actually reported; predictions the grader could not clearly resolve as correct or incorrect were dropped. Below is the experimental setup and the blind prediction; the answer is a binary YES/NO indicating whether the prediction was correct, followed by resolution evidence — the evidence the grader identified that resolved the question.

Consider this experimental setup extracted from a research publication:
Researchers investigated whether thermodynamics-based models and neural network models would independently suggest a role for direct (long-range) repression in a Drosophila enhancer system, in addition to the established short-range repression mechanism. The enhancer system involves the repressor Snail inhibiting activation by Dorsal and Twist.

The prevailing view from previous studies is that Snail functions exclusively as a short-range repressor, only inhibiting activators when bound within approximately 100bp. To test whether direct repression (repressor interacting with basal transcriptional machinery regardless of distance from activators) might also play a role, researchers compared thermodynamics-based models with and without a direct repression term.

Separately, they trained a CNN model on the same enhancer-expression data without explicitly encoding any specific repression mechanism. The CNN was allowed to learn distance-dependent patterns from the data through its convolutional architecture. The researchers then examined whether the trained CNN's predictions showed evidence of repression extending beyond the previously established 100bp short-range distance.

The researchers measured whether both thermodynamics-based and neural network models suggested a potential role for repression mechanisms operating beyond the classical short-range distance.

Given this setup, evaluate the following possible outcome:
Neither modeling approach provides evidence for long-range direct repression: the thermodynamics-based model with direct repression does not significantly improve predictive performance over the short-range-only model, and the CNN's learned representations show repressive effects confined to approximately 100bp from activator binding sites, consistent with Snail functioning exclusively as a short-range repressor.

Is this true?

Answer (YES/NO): NO